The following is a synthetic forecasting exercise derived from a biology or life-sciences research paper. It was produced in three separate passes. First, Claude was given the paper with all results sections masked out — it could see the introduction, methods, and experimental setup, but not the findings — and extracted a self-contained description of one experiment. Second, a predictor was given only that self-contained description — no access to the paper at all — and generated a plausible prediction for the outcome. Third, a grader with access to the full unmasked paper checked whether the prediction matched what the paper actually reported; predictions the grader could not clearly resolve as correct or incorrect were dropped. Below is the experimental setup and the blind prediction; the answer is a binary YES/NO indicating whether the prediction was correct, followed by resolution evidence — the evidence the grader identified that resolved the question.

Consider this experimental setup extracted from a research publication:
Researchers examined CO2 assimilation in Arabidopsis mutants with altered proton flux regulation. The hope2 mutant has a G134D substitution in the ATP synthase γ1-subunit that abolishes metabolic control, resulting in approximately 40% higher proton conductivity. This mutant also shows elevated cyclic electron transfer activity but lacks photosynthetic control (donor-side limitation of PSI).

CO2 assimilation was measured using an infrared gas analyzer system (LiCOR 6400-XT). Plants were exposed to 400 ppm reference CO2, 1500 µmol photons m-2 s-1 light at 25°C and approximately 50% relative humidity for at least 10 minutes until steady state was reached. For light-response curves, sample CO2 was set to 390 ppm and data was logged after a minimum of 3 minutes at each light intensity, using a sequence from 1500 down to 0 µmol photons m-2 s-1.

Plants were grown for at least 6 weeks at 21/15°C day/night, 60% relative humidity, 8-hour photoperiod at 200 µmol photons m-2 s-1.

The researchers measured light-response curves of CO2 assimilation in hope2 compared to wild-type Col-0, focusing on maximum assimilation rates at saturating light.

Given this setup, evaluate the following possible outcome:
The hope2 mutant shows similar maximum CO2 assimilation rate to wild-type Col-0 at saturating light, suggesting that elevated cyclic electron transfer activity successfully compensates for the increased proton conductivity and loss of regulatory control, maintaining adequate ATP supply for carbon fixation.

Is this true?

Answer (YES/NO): YES